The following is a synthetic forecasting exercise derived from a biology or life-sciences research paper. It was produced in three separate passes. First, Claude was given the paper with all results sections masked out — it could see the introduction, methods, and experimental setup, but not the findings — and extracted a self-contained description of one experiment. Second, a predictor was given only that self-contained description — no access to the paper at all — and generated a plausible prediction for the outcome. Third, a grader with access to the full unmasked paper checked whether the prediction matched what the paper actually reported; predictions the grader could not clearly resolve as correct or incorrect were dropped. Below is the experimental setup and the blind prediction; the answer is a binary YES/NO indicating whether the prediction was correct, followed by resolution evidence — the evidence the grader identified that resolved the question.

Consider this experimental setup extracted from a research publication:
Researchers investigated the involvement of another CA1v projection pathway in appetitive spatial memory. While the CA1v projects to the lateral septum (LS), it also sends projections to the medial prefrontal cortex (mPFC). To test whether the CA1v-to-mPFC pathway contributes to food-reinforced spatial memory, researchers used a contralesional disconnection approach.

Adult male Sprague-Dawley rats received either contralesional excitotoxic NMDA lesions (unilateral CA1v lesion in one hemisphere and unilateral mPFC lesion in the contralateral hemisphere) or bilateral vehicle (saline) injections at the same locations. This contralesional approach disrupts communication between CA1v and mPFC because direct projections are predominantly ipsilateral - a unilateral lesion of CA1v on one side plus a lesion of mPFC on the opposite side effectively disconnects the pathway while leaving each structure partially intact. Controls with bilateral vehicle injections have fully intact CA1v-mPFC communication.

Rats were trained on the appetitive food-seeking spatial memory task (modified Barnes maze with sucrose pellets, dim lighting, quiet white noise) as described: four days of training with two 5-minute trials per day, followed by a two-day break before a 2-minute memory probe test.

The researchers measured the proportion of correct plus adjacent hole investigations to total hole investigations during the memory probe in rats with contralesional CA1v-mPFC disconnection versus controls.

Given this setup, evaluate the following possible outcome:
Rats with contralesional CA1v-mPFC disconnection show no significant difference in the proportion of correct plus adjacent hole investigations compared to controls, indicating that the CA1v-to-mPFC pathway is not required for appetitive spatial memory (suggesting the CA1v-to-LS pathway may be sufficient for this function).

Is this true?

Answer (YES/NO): YES